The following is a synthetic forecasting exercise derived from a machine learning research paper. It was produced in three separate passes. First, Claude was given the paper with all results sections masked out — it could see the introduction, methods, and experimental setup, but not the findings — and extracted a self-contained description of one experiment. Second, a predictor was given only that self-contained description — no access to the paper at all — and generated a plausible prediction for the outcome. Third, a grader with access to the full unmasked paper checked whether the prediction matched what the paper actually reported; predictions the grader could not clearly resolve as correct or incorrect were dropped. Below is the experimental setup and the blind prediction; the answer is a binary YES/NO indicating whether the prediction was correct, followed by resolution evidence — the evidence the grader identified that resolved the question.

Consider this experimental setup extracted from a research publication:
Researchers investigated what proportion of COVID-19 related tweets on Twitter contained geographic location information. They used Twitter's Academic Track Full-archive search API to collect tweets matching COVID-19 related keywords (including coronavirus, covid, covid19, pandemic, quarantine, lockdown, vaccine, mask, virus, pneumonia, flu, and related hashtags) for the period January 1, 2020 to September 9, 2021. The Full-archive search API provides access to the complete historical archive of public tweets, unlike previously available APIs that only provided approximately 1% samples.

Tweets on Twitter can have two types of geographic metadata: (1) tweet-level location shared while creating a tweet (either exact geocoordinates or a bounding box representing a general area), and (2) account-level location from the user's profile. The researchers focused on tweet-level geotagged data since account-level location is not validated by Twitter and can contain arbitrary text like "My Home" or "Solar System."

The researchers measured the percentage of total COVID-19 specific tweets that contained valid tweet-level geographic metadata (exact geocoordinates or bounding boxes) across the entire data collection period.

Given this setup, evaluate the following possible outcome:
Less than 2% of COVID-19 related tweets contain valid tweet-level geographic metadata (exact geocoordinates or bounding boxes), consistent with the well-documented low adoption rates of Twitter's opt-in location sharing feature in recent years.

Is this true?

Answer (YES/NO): YES